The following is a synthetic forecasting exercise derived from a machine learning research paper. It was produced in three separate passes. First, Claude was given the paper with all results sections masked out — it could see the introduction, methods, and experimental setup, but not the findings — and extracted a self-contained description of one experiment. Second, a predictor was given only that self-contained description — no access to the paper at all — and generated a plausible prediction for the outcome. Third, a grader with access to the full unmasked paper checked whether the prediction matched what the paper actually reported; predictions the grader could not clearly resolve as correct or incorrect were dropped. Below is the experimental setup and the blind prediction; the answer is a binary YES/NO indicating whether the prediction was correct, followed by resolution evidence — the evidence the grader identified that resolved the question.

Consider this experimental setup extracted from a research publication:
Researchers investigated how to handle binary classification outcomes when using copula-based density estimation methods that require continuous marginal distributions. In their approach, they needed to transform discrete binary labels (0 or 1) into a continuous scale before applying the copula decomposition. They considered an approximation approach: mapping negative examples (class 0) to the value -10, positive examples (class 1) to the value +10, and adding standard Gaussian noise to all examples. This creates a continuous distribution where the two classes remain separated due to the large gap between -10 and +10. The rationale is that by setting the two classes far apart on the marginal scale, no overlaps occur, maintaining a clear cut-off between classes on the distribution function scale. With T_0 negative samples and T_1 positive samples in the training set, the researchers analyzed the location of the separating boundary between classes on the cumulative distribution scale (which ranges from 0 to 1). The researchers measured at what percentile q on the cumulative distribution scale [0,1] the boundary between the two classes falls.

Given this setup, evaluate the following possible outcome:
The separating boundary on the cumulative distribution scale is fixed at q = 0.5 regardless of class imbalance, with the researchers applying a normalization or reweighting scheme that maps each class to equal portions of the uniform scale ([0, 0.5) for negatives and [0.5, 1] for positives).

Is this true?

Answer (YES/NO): NO